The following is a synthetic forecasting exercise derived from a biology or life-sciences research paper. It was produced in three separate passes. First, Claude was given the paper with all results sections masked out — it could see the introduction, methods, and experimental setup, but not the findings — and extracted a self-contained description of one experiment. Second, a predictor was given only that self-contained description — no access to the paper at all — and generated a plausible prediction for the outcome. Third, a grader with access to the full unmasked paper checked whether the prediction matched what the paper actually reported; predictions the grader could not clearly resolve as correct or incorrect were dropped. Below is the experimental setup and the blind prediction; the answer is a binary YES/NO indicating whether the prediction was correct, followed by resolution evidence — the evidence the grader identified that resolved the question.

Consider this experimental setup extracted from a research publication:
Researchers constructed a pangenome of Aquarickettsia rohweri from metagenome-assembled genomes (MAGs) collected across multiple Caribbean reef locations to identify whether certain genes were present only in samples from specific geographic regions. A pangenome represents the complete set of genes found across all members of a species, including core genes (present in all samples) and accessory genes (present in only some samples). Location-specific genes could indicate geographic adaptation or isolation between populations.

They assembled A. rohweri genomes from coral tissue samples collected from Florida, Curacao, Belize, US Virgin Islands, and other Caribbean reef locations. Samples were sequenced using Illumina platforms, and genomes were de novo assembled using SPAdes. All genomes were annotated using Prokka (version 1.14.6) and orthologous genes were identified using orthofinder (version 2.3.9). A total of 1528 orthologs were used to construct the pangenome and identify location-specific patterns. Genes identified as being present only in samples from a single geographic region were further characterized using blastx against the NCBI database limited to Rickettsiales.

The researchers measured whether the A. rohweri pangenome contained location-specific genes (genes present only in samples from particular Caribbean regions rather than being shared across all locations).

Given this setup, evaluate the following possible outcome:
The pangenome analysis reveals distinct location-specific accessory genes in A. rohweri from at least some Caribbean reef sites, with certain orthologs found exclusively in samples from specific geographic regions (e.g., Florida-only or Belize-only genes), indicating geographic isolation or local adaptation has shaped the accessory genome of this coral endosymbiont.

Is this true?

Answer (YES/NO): YES